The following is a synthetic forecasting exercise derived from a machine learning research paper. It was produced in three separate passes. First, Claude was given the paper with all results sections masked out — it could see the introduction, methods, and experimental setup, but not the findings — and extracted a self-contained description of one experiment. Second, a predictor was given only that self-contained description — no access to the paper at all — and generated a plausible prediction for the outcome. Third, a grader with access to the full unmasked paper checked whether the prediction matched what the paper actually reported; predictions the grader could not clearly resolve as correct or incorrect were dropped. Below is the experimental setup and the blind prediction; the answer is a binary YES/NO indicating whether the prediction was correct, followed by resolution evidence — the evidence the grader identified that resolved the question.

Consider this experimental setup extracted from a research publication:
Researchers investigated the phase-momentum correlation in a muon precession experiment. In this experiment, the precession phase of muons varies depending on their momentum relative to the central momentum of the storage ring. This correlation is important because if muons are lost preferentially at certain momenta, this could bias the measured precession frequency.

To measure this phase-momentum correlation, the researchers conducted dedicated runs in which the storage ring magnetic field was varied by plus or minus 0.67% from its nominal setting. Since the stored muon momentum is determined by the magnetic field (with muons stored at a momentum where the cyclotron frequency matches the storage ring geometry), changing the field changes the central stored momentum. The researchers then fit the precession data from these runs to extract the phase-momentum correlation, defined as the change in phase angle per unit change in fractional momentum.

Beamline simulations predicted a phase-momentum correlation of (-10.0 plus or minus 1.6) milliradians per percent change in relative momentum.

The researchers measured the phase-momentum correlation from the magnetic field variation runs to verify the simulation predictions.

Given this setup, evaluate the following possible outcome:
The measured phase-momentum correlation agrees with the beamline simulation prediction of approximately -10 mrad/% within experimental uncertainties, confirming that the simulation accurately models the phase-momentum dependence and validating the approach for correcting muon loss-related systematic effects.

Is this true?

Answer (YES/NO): YES